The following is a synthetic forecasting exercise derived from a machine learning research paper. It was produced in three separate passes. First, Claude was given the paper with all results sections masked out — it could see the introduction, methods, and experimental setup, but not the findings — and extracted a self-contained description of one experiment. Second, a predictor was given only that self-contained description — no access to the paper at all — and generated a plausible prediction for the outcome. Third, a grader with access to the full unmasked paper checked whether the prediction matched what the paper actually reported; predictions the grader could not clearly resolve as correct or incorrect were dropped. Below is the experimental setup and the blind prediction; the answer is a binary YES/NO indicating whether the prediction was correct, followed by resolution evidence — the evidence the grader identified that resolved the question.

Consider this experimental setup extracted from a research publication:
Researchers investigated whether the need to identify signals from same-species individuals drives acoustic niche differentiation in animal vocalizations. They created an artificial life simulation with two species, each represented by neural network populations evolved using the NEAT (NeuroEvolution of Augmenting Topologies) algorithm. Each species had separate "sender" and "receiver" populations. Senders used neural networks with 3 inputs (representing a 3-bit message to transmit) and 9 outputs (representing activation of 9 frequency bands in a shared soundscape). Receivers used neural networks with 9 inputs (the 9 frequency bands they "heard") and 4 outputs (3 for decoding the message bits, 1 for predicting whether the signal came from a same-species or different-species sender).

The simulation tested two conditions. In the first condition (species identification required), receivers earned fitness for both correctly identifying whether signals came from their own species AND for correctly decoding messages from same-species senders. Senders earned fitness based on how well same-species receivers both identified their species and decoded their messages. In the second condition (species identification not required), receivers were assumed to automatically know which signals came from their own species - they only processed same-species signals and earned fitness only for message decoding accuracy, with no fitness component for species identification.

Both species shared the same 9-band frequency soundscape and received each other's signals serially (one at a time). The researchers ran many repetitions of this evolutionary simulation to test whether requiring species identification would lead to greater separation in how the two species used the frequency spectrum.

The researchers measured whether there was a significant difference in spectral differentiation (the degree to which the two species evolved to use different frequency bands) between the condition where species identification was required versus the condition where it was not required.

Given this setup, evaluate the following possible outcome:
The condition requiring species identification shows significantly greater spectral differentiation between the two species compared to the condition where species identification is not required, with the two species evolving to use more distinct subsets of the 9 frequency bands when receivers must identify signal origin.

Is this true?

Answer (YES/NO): YES